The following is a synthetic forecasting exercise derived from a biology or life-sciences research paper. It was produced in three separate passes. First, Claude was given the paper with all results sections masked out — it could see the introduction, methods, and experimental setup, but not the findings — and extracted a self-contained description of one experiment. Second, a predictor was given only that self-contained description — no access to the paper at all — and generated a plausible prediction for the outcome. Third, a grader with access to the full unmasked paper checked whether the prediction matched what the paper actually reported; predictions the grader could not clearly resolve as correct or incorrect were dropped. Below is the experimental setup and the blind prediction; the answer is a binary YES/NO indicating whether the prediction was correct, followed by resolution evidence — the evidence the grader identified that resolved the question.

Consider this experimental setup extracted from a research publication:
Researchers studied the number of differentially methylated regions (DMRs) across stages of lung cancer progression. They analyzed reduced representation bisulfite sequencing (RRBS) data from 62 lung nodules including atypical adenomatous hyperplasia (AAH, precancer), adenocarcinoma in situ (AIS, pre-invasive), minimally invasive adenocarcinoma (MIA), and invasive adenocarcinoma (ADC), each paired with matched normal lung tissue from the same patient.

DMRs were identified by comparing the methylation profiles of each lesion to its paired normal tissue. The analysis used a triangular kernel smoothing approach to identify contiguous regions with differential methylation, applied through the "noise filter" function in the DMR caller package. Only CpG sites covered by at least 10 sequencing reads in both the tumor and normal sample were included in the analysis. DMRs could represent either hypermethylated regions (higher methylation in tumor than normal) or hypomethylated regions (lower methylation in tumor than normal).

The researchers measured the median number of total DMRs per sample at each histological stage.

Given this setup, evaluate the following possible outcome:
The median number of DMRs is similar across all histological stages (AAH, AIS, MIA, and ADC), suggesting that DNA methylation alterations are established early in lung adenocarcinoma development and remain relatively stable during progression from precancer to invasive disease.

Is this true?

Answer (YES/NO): NO